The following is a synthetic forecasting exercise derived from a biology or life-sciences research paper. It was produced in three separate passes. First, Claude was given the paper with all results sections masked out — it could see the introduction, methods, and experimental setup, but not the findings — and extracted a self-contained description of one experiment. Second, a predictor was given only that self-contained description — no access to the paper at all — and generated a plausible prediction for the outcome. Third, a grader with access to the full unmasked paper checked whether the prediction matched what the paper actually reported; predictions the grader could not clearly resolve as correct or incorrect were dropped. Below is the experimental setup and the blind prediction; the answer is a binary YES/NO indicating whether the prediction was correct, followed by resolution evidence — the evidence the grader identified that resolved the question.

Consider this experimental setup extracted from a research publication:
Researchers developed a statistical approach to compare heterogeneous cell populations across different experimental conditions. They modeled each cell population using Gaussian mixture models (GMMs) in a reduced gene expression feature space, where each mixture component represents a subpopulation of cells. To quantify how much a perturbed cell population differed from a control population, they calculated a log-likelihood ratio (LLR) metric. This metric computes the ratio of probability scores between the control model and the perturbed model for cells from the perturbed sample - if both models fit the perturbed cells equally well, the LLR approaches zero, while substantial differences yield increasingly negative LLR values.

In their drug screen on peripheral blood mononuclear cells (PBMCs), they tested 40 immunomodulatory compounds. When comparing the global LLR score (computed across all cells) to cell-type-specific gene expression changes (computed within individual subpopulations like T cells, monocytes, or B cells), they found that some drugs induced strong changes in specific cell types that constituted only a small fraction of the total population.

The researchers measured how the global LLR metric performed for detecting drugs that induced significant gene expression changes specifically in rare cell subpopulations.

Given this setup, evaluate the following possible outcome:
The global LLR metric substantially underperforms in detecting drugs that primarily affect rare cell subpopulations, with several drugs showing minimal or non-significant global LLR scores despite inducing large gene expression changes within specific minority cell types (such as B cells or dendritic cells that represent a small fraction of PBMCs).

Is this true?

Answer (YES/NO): YES